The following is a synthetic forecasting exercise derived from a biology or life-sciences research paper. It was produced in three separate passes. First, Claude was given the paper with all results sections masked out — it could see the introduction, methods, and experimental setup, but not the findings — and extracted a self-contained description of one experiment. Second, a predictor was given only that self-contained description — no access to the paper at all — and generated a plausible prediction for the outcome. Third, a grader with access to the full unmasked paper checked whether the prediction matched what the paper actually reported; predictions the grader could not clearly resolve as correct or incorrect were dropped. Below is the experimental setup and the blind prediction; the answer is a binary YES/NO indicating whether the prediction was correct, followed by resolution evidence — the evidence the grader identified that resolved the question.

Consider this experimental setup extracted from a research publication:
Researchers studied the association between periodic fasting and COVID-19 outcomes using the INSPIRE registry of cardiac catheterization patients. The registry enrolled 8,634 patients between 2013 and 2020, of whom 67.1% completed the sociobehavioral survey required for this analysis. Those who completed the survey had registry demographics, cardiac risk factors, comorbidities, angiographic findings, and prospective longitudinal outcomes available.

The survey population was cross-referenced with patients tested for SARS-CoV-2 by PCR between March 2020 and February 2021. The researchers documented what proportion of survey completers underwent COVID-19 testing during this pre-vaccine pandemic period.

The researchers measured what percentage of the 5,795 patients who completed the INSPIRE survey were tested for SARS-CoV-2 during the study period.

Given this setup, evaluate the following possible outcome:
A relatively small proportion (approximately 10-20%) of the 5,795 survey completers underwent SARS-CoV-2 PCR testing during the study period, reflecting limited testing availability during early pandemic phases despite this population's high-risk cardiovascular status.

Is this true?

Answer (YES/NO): NO